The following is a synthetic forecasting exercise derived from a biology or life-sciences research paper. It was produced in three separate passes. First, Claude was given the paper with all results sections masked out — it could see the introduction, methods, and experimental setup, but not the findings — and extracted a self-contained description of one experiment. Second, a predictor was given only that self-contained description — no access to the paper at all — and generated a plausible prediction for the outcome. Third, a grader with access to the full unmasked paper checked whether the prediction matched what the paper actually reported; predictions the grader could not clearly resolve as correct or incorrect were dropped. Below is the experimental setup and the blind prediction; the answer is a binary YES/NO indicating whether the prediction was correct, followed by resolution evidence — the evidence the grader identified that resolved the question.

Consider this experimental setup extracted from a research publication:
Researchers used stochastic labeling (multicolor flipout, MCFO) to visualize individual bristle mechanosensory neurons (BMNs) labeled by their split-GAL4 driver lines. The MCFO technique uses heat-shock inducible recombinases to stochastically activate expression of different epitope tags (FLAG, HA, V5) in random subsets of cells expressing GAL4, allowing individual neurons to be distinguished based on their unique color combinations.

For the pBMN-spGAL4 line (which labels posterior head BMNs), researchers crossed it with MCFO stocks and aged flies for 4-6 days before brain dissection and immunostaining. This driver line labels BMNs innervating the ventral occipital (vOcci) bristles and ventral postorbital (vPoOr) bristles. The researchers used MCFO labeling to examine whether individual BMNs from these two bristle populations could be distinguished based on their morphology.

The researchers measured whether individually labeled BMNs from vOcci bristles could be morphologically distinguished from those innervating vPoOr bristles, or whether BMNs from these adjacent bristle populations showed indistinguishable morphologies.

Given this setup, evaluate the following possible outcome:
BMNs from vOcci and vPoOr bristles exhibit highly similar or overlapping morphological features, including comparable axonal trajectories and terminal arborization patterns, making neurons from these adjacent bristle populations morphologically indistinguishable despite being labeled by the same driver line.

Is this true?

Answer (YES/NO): YES